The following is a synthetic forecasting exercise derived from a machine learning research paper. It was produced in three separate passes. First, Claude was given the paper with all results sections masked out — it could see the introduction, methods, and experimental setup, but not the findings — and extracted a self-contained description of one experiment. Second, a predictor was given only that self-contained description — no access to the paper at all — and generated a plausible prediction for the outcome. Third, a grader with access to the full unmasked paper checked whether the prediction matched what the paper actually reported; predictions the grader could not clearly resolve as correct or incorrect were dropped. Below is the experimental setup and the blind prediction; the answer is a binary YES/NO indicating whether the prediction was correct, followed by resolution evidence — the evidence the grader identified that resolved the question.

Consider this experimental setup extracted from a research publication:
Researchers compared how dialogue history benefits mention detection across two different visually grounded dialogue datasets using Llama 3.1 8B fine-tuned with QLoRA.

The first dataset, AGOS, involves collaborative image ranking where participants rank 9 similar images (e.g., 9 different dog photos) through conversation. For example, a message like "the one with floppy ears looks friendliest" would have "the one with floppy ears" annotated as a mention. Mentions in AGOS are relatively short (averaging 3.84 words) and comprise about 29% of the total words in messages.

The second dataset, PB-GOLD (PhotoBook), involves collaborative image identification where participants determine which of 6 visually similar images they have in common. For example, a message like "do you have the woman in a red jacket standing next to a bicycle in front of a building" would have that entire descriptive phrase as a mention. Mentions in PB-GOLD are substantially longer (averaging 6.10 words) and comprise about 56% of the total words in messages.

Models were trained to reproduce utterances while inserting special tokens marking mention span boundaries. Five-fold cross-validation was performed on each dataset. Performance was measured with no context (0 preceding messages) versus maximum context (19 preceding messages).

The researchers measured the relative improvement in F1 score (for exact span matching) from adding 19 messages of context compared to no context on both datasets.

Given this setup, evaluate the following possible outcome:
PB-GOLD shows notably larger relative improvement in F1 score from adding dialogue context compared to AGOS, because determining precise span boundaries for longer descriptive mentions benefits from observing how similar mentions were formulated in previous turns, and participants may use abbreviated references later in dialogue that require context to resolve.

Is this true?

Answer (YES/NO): NO